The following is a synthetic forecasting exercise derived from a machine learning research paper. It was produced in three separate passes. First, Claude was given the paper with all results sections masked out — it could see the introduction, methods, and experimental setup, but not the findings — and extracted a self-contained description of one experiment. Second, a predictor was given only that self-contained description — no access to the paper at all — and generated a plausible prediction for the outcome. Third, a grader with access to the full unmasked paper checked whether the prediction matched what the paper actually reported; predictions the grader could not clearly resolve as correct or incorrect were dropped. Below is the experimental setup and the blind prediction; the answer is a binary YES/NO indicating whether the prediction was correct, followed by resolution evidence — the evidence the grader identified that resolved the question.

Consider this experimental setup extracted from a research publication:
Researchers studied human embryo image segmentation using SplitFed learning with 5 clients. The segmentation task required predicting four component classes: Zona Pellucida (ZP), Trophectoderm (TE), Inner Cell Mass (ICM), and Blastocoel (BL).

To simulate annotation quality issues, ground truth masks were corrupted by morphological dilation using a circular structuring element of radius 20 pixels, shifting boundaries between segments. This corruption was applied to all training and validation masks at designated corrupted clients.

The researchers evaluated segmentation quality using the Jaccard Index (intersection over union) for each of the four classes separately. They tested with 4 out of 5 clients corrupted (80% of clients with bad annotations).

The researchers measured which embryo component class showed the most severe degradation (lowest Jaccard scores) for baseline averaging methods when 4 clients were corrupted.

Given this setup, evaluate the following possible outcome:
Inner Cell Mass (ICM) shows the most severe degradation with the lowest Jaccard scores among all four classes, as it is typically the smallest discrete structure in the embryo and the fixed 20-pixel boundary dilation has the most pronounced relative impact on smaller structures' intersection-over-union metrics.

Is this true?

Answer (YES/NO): NO